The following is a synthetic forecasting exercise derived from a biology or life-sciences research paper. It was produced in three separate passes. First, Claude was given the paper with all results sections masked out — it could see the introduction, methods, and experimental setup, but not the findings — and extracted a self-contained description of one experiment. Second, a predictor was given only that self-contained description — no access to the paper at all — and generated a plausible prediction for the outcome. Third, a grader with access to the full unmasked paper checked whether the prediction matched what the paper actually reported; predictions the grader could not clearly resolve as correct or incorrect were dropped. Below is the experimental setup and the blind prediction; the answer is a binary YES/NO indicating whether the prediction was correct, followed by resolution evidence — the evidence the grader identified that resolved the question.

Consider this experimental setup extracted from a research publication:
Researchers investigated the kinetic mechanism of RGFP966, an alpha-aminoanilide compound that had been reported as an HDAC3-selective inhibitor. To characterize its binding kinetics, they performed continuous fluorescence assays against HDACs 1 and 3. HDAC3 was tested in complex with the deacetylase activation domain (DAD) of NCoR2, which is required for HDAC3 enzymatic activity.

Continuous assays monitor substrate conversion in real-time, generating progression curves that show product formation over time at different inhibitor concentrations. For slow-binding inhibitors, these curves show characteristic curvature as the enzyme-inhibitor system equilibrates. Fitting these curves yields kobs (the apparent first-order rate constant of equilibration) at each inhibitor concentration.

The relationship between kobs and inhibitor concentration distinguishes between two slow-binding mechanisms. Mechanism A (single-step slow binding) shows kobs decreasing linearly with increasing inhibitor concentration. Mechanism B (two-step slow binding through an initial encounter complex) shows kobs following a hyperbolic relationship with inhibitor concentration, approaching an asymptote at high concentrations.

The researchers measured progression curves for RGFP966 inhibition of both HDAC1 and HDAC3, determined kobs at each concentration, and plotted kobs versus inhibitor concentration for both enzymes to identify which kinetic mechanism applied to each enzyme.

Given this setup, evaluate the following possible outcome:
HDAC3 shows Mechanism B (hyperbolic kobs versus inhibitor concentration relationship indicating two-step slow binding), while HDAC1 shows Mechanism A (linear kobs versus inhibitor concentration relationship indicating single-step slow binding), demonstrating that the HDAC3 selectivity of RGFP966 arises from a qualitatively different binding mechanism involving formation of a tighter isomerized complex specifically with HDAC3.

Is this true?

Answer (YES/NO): NO